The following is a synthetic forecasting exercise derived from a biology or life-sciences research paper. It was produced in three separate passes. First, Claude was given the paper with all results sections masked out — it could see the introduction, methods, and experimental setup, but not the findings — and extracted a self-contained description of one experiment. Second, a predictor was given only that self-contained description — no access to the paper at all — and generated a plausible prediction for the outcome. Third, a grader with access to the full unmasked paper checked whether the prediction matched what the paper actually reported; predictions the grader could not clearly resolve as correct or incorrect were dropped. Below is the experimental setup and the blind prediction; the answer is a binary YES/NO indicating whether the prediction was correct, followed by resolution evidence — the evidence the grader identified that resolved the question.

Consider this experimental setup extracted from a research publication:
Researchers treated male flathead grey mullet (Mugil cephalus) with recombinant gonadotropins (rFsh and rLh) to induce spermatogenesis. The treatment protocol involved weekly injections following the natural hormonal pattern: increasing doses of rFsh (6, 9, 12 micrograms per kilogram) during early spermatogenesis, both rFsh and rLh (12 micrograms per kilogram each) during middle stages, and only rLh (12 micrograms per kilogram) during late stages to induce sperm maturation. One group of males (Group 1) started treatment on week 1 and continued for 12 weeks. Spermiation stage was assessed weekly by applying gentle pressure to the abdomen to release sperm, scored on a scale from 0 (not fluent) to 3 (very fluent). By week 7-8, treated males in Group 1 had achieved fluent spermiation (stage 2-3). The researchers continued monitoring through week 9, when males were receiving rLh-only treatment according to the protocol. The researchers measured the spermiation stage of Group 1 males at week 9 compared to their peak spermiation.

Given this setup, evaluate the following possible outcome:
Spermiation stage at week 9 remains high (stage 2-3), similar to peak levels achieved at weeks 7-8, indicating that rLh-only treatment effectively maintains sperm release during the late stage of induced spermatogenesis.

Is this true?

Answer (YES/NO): NO